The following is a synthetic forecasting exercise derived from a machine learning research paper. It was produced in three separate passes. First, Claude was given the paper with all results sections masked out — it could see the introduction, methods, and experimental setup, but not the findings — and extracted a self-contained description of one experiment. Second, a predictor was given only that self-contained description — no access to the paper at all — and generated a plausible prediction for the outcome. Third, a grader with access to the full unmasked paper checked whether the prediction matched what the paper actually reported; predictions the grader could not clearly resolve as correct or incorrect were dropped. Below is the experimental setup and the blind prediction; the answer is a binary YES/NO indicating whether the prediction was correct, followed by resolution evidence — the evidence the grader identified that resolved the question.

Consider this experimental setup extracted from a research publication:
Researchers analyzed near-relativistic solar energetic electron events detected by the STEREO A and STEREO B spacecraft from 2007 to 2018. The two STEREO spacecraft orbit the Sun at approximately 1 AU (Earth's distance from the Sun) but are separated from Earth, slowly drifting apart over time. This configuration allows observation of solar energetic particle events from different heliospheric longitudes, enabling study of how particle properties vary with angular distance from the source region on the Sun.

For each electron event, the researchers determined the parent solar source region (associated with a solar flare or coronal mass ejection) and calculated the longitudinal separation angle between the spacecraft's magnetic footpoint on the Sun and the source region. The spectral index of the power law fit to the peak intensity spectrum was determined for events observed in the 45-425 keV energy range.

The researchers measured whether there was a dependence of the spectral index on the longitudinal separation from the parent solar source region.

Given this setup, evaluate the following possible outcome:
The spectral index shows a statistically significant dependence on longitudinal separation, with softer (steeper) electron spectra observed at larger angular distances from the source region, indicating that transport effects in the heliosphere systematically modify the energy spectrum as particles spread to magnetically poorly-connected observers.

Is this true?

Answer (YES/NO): NO